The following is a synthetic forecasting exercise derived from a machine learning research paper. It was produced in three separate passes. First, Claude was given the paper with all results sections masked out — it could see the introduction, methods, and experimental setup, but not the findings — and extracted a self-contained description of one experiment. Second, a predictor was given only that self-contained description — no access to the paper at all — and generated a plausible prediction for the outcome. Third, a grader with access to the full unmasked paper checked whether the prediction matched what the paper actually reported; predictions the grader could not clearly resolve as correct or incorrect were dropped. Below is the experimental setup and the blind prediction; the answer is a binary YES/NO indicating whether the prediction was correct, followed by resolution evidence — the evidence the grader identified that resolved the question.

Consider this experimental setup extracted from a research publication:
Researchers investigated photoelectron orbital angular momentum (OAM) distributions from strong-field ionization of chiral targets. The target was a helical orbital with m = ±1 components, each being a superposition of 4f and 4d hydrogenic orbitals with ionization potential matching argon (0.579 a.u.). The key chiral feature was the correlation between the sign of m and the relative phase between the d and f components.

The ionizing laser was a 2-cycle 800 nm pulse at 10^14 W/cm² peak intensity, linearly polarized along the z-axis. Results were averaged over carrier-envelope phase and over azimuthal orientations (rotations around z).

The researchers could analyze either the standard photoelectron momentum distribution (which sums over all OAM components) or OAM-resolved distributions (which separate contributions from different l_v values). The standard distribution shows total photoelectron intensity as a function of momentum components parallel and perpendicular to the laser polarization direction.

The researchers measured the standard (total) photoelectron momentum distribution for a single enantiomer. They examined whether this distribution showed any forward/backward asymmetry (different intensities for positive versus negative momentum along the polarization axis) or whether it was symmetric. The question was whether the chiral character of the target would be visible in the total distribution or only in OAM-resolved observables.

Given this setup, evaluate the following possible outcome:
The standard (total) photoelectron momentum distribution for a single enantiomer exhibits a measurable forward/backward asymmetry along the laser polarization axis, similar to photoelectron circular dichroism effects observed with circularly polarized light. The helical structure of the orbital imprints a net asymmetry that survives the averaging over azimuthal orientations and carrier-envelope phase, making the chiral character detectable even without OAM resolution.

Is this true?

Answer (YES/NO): NO